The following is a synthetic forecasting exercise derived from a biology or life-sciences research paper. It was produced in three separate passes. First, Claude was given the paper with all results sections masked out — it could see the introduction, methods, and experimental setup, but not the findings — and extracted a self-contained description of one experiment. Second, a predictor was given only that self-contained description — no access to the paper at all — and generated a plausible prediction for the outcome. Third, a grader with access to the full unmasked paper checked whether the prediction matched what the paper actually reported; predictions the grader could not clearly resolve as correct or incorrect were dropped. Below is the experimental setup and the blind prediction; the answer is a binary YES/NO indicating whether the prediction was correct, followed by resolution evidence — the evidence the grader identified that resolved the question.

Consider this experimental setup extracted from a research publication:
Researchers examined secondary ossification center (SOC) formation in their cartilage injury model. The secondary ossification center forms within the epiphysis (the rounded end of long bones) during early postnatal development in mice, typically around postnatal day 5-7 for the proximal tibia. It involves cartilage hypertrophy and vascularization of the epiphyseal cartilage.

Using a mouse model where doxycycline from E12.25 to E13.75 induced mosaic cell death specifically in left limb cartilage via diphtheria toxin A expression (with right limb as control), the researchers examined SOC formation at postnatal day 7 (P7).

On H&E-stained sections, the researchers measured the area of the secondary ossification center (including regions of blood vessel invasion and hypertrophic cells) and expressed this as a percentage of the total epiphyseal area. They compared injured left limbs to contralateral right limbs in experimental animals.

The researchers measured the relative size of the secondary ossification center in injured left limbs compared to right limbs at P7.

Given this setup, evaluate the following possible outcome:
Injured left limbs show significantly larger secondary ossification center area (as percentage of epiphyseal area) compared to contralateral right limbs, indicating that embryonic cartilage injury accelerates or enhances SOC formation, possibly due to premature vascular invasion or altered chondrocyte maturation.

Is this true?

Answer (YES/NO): NO